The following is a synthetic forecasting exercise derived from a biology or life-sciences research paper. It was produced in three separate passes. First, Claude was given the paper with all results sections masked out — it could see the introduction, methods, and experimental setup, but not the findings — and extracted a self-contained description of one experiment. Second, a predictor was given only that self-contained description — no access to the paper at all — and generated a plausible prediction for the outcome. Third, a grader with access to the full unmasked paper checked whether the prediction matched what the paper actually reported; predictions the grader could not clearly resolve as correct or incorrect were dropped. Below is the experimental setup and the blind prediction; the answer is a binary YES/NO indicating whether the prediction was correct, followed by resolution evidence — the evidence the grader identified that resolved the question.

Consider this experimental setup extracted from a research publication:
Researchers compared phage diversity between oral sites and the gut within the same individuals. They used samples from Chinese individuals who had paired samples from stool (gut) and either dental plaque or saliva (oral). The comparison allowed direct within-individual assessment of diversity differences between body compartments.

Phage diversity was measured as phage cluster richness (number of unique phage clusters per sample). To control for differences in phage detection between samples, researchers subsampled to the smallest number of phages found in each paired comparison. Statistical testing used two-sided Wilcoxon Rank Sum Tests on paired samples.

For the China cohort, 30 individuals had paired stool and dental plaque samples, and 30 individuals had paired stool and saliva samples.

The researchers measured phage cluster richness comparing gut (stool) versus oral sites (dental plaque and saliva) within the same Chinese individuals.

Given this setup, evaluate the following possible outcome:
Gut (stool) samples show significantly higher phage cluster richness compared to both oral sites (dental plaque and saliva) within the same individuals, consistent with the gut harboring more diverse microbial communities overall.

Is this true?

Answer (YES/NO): NO